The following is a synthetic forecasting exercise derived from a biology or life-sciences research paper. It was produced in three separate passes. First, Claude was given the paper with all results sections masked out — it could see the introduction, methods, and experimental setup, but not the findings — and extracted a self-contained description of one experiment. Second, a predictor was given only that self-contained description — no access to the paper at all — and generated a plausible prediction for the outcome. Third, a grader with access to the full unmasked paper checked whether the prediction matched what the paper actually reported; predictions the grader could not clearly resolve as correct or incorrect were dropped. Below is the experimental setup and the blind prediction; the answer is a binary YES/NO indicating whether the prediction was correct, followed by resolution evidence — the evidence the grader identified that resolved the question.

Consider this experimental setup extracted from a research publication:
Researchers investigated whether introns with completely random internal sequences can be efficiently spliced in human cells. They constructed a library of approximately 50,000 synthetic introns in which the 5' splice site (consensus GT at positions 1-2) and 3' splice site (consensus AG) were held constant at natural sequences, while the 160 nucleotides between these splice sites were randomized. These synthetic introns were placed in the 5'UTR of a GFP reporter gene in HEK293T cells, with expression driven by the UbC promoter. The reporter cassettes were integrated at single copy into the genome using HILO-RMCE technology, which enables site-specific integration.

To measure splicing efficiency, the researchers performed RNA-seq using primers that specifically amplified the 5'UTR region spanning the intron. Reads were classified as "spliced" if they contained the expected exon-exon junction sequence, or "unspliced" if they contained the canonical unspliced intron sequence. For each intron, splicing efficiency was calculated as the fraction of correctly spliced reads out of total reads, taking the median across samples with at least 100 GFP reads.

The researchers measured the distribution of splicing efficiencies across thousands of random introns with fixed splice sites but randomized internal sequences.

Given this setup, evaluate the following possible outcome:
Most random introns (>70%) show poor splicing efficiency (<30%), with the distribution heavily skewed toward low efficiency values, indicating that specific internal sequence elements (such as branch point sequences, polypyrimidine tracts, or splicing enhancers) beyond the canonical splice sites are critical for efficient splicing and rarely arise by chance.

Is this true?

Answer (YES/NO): NO